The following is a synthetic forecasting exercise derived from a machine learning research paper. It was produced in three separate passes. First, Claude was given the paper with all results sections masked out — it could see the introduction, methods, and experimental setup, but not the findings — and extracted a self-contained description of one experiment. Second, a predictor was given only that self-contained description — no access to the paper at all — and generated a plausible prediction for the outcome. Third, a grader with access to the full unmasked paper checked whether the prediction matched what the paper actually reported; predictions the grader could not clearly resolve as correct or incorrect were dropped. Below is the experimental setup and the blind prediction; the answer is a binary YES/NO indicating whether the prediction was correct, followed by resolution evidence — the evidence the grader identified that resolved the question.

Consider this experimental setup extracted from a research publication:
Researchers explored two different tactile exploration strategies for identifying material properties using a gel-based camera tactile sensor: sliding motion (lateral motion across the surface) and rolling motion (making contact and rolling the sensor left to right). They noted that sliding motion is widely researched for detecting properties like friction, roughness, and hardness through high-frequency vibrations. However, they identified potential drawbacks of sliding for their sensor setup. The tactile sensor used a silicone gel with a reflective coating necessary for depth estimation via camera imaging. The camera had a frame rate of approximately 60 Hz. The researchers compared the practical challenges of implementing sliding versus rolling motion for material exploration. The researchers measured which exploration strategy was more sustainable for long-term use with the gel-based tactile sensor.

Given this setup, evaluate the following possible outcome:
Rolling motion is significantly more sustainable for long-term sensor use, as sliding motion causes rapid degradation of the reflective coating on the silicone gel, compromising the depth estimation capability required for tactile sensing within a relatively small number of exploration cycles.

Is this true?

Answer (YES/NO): NO